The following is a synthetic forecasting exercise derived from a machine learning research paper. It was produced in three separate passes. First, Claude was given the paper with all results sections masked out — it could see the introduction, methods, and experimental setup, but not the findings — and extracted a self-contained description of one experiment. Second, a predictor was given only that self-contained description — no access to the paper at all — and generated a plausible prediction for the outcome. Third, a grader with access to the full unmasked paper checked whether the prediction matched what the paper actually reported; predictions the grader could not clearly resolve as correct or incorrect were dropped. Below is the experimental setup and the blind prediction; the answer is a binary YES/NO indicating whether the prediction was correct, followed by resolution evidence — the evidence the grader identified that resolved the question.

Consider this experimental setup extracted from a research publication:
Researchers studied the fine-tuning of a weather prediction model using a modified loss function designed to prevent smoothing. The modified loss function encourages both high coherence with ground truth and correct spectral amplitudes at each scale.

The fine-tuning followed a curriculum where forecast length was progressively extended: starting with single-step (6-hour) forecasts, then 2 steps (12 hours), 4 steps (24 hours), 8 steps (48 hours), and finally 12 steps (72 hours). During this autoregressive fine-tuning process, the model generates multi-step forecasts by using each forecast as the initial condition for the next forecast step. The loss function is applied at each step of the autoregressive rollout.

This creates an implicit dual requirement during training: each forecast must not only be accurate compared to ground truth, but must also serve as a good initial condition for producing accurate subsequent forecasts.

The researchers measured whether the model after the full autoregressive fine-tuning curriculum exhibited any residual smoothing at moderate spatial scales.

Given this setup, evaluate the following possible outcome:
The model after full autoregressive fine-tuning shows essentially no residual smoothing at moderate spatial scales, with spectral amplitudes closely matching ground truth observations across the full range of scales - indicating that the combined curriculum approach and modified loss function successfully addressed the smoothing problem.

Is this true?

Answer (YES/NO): NO